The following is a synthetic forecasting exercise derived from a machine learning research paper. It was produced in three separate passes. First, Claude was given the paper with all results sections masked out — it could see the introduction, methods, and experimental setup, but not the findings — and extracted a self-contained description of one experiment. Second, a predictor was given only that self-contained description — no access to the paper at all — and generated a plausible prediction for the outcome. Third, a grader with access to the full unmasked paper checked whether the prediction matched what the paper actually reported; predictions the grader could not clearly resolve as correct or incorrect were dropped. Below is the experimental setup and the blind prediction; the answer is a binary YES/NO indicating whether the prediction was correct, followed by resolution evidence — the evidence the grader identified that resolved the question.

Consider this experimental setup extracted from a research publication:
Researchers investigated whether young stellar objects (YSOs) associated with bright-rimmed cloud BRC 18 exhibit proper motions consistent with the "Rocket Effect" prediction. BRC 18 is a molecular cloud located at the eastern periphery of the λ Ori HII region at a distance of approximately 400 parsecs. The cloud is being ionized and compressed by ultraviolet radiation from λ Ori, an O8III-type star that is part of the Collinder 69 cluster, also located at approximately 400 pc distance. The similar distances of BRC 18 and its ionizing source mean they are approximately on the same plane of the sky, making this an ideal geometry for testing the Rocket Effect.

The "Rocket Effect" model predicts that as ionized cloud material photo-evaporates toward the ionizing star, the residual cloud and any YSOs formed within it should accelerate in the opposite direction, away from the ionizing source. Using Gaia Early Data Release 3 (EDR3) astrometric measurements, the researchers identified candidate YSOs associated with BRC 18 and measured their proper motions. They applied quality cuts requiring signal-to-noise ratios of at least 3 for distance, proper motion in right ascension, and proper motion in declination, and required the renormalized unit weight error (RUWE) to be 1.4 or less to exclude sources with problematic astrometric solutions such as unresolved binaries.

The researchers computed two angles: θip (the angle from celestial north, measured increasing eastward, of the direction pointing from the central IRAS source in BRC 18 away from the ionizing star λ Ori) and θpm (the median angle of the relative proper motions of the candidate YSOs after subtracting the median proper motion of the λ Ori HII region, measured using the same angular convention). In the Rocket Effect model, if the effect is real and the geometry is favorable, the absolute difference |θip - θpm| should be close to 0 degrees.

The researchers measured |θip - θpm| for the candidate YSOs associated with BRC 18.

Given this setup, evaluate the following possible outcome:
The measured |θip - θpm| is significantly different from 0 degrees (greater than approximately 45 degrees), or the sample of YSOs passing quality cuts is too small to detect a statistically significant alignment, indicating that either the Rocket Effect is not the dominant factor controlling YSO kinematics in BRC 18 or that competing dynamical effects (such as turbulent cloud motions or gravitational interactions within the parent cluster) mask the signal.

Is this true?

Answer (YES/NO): NO